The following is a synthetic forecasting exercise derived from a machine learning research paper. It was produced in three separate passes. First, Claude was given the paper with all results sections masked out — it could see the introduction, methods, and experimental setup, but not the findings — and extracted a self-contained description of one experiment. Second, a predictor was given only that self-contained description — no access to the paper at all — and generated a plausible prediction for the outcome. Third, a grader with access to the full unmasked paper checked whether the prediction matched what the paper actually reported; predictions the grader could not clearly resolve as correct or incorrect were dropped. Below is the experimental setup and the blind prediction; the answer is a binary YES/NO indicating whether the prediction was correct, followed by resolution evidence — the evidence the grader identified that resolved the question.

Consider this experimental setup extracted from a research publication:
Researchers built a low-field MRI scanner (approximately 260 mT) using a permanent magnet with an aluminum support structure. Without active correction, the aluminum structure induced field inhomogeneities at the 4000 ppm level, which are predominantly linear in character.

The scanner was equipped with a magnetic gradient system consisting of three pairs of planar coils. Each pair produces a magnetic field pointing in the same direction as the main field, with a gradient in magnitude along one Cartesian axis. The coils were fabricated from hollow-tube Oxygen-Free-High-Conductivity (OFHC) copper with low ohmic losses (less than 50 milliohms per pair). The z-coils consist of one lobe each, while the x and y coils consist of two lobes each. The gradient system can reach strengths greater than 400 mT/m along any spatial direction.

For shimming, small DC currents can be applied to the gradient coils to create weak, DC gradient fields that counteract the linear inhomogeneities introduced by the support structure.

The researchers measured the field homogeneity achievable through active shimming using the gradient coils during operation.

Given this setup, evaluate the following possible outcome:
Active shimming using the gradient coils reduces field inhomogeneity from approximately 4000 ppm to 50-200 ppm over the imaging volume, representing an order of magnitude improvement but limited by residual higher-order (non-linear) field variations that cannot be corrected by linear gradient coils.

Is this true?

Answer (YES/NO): NO